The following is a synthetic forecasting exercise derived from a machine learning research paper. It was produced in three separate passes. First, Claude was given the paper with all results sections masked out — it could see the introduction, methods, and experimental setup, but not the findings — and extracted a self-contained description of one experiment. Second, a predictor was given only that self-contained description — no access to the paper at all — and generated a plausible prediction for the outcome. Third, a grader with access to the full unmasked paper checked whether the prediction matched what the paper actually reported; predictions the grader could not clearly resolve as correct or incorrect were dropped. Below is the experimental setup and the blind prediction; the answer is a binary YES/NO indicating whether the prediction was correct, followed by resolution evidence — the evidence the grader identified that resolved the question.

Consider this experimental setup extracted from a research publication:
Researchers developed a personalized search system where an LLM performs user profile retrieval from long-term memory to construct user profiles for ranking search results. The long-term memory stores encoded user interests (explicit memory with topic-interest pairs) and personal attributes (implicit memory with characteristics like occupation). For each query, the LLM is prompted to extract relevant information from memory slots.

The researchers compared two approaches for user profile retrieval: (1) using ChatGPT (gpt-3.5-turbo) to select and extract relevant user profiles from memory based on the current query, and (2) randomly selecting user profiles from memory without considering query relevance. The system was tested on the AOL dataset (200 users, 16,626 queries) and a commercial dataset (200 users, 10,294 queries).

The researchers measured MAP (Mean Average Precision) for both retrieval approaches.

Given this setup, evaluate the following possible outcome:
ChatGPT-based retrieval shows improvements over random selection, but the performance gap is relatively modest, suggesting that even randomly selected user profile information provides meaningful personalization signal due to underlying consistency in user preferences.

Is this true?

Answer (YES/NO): NO